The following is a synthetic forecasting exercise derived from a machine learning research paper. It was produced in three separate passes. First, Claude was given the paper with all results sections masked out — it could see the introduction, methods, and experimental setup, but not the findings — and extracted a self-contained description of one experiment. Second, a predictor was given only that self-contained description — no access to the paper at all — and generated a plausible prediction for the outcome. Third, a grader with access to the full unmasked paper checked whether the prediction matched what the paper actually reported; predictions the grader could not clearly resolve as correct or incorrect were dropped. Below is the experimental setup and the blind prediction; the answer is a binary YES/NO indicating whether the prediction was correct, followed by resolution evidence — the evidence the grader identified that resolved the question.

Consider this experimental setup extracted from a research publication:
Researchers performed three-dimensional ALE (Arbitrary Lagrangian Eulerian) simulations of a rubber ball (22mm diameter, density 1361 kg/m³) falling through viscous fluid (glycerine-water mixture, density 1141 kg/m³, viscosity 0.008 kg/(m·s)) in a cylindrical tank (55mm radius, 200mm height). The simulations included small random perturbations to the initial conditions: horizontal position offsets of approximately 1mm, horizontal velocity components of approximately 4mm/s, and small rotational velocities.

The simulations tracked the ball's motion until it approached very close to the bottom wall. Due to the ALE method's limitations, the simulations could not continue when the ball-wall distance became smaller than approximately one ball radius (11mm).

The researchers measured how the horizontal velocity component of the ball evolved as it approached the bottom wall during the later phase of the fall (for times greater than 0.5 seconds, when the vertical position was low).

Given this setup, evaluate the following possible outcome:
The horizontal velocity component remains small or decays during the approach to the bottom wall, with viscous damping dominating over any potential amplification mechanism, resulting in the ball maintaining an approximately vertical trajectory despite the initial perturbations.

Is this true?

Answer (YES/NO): NO